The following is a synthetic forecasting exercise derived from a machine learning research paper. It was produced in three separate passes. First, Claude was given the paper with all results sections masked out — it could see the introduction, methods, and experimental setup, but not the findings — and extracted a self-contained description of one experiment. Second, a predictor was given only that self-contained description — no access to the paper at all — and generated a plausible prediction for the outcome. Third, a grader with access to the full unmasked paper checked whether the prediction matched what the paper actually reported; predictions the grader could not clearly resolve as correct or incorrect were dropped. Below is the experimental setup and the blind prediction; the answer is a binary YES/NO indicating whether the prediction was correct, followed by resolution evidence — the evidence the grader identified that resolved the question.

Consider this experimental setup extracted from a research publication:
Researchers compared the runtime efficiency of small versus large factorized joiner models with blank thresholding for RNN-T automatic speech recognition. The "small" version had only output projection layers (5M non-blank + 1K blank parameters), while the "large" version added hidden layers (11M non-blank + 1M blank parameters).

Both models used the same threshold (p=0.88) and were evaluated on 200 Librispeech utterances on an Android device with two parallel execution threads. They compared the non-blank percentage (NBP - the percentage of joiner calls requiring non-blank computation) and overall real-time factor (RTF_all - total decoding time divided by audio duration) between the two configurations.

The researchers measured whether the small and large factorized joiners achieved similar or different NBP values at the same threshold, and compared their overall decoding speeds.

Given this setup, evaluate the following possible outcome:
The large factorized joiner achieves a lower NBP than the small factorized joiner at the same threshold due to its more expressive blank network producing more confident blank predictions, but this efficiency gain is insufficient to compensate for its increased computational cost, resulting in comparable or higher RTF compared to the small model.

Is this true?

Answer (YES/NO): NO